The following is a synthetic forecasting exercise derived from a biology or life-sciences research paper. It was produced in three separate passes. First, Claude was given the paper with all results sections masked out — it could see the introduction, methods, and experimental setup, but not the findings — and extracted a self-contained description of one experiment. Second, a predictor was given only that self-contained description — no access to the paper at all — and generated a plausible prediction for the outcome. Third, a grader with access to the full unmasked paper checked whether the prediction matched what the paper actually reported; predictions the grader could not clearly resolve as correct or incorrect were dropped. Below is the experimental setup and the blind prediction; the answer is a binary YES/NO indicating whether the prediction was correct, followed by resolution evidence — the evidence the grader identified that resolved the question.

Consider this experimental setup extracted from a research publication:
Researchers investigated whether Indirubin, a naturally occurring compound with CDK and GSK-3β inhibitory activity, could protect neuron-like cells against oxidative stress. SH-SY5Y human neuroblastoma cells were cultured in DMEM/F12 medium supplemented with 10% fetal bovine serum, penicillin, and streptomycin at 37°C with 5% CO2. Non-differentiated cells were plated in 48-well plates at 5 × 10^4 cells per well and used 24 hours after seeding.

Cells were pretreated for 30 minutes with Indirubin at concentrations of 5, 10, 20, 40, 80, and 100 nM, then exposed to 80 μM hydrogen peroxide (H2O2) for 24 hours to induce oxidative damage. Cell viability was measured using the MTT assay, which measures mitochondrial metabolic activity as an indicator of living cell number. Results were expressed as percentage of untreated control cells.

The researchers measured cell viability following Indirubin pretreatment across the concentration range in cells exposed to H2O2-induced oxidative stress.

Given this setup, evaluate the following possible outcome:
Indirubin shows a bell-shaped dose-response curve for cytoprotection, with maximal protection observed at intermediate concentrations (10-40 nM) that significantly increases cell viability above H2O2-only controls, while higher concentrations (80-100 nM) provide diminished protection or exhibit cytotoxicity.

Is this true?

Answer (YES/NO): NO